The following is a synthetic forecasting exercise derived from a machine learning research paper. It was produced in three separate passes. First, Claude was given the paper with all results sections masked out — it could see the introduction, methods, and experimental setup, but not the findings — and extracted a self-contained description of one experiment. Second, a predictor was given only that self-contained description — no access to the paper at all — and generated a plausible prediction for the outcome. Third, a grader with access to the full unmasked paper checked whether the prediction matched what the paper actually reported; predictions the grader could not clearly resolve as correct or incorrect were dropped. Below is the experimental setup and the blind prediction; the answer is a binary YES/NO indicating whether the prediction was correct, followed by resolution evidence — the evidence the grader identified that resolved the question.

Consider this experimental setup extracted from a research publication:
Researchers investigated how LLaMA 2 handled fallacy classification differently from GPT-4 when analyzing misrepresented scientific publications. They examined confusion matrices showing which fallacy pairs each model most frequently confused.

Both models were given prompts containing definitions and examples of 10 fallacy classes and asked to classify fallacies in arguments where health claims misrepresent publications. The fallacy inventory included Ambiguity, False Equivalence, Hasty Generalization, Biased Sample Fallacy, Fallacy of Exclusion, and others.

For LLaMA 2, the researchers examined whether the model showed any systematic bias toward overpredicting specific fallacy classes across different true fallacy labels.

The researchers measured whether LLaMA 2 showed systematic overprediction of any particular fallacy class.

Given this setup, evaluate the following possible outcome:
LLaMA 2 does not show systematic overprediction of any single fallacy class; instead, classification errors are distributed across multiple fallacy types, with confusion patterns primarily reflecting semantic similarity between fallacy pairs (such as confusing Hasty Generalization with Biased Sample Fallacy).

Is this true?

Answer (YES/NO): NO